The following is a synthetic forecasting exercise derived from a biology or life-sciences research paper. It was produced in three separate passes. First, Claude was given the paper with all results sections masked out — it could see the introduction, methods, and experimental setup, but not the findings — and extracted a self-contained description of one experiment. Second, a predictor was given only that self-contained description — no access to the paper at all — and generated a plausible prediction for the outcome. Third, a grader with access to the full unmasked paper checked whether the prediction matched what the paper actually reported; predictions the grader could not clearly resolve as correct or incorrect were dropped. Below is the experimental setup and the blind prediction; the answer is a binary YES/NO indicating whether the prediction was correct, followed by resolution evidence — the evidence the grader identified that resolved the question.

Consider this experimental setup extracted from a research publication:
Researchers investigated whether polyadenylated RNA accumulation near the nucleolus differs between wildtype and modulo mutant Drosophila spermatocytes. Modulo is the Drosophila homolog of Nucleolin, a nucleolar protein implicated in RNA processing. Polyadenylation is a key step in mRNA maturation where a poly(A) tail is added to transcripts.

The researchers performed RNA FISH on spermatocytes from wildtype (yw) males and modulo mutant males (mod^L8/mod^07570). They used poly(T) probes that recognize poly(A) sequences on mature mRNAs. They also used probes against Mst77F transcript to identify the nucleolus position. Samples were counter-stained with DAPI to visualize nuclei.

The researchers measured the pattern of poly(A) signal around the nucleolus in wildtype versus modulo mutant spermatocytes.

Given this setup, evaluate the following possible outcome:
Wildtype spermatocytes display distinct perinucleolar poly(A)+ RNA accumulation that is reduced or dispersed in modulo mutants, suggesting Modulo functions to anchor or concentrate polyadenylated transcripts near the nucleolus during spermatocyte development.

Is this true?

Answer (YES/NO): NO